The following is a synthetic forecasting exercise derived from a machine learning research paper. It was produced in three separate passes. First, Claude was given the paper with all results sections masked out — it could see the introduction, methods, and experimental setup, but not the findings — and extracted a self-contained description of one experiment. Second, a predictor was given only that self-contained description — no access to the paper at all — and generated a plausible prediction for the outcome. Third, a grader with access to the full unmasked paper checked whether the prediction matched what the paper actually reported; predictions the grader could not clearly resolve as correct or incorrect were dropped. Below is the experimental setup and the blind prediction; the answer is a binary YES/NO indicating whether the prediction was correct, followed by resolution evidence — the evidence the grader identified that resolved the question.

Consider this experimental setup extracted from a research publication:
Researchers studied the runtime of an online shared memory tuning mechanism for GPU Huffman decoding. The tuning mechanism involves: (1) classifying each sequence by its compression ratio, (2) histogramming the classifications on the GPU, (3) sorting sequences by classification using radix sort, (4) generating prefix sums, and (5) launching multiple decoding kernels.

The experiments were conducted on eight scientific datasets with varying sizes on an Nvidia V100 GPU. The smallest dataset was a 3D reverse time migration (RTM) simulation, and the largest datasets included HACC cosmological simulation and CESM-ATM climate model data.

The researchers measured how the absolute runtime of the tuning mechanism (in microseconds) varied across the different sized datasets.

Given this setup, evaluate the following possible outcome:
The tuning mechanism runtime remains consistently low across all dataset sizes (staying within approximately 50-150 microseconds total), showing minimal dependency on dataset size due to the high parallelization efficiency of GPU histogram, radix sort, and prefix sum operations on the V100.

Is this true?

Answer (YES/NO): NO